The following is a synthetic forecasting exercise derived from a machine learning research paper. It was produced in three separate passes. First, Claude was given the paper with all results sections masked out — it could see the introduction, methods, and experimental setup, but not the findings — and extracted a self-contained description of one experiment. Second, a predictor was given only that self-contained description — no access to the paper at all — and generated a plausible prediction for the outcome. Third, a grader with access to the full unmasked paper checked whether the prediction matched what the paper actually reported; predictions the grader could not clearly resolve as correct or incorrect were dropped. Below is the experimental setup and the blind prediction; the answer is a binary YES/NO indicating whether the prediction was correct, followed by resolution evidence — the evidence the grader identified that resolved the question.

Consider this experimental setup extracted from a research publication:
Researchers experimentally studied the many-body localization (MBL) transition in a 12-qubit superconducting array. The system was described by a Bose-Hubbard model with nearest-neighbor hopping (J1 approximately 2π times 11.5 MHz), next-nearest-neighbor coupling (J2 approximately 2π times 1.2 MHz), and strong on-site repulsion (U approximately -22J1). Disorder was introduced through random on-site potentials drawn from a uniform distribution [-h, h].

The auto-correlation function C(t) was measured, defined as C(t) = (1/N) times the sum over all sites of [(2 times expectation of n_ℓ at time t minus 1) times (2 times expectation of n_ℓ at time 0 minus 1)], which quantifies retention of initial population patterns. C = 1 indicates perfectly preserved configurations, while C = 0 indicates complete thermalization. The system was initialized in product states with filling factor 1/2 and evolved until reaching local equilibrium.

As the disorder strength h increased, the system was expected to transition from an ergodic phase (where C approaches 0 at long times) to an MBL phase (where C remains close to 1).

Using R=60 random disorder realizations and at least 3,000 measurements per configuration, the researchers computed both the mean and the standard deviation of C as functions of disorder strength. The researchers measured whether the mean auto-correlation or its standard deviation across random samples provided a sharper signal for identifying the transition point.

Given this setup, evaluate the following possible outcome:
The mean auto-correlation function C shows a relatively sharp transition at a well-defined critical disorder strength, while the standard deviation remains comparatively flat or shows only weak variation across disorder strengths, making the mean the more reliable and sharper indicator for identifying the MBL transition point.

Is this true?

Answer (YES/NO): NO